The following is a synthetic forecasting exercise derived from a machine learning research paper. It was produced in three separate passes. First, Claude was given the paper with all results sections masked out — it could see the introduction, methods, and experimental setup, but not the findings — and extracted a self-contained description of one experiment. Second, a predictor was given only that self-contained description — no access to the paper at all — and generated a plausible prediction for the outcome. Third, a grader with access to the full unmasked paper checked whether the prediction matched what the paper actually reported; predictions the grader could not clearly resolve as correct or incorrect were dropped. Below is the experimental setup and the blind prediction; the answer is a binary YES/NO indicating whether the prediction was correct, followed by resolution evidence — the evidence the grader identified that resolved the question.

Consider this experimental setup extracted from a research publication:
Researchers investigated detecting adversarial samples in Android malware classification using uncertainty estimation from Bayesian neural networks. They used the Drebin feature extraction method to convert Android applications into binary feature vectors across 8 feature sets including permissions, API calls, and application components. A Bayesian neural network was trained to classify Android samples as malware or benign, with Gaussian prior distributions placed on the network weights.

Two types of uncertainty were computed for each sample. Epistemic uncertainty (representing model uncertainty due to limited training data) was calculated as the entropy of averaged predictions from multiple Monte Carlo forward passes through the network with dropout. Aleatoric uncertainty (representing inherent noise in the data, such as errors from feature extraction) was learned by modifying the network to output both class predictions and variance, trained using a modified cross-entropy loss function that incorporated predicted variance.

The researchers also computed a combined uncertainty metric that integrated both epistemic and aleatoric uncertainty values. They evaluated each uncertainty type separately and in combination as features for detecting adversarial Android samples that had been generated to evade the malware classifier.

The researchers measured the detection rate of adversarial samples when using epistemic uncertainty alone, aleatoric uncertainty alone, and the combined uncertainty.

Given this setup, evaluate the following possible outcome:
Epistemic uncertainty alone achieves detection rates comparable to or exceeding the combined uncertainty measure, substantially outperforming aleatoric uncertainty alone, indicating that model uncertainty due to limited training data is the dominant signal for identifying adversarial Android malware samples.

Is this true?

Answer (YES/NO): NO